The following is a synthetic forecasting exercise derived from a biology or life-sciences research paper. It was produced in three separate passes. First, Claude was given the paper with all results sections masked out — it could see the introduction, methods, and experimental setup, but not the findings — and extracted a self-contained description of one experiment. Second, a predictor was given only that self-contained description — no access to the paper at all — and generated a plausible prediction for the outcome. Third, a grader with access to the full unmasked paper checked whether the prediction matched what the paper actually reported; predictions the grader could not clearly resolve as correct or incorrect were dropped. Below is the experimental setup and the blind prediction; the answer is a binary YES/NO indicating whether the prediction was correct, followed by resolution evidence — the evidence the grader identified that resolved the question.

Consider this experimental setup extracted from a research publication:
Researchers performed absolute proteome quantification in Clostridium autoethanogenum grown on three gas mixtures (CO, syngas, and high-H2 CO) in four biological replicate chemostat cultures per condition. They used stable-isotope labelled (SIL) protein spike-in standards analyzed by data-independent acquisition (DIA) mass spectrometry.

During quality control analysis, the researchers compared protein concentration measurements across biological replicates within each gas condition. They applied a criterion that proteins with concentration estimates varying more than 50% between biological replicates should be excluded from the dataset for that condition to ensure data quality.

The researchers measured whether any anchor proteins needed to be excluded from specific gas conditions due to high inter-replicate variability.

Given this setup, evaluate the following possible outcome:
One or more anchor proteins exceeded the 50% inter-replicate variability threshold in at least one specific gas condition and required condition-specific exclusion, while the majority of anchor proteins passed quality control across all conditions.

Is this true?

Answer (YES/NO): YES